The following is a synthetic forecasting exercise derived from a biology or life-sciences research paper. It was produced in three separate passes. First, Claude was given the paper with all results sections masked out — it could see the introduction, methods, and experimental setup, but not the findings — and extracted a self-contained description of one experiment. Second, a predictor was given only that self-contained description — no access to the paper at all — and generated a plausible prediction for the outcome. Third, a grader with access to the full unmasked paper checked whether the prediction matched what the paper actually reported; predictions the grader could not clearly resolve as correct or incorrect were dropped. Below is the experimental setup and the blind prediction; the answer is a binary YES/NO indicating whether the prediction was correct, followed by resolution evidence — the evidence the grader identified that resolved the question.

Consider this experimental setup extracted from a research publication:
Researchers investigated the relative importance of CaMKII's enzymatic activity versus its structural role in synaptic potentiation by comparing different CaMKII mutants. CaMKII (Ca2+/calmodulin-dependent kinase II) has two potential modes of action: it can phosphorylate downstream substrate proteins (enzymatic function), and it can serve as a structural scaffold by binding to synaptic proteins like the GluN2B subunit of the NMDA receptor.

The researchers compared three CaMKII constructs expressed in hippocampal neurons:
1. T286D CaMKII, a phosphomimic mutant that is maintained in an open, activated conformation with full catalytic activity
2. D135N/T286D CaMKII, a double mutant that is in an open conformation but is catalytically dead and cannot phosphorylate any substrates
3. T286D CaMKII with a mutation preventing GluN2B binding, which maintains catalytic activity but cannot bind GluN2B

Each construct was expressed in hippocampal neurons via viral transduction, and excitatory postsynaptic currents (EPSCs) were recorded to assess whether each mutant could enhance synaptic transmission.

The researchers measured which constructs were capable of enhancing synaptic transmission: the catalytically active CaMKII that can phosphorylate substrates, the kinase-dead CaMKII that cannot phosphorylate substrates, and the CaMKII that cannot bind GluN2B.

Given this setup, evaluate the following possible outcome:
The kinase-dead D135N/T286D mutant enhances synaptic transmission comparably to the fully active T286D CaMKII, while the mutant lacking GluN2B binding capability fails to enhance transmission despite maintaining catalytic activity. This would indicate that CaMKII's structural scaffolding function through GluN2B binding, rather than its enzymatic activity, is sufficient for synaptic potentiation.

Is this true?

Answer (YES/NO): YES